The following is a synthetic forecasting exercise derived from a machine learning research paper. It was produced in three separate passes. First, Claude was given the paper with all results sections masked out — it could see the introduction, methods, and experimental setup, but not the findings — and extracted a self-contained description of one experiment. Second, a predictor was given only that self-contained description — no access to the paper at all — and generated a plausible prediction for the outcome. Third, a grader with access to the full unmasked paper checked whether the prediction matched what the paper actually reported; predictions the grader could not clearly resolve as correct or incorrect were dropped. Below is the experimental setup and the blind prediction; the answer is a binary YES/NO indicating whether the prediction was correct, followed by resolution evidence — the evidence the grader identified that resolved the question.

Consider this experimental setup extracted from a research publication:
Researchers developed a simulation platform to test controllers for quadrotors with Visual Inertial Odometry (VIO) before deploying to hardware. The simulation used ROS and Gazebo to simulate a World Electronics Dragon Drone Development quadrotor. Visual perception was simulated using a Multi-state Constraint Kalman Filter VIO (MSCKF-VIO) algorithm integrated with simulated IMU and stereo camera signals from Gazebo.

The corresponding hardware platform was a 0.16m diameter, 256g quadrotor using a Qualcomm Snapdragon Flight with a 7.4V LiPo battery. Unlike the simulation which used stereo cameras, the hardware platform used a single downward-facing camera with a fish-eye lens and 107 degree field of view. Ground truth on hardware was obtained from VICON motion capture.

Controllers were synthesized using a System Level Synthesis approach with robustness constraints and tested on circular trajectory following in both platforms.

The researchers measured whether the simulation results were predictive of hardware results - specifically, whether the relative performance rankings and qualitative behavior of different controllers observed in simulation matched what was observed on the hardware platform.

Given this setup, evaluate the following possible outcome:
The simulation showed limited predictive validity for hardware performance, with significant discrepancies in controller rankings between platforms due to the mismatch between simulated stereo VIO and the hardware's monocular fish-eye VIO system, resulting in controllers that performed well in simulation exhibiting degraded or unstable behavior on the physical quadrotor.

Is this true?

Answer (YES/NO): NO